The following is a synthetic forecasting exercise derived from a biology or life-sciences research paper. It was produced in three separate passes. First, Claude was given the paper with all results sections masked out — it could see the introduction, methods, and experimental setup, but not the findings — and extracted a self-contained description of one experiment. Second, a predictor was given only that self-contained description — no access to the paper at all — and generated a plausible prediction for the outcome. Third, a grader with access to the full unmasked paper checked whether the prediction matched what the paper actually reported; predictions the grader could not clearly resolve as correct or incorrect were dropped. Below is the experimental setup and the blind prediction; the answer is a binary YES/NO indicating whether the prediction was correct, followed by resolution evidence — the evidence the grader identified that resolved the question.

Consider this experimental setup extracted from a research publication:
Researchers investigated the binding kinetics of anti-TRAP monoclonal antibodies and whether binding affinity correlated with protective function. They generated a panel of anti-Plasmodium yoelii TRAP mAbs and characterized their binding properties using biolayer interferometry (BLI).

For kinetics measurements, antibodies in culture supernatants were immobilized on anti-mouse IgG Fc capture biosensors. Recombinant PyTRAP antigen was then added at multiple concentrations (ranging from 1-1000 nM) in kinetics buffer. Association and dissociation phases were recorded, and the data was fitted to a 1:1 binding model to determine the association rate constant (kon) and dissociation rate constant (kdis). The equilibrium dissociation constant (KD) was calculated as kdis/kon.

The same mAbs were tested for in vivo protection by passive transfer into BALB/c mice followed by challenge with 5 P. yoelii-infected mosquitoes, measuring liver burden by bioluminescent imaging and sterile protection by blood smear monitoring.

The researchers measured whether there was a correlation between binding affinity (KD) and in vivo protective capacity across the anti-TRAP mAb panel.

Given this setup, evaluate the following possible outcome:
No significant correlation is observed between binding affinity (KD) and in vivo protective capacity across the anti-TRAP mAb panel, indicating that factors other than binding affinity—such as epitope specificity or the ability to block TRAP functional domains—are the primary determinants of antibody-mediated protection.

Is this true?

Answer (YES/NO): YES